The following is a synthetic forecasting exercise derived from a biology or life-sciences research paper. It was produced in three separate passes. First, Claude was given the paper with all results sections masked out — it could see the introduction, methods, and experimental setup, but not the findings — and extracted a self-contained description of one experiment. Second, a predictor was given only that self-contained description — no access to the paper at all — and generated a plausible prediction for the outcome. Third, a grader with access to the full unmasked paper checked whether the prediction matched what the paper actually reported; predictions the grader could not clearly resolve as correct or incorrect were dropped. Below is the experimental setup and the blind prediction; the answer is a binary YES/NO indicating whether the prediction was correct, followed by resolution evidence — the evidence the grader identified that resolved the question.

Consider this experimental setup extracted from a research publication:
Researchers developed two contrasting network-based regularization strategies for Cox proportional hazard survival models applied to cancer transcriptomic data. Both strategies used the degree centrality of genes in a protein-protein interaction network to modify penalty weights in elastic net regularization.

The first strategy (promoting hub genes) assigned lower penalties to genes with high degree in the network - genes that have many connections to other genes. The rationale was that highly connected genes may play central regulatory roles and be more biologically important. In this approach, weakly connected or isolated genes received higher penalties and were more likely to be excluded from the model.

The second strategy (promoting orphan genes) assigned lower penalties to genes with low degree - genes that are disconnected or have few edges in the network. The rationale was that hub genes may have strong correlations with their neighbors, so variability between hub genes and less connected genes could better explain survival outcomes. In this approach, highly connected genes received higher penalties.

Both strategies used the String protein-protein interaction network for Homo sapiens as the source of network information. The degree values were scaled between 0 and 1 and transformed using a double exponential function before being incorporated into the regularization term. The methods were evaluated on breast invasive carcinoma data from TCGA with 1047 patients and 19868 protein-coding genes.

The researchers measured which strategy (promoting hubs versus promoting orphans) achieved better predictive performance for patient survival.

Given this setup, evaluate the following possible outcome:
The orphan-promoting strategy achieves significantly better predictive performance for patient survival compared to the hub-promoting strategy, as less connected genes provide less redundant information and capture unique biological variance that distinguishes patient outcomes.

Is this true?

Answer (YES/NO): NO